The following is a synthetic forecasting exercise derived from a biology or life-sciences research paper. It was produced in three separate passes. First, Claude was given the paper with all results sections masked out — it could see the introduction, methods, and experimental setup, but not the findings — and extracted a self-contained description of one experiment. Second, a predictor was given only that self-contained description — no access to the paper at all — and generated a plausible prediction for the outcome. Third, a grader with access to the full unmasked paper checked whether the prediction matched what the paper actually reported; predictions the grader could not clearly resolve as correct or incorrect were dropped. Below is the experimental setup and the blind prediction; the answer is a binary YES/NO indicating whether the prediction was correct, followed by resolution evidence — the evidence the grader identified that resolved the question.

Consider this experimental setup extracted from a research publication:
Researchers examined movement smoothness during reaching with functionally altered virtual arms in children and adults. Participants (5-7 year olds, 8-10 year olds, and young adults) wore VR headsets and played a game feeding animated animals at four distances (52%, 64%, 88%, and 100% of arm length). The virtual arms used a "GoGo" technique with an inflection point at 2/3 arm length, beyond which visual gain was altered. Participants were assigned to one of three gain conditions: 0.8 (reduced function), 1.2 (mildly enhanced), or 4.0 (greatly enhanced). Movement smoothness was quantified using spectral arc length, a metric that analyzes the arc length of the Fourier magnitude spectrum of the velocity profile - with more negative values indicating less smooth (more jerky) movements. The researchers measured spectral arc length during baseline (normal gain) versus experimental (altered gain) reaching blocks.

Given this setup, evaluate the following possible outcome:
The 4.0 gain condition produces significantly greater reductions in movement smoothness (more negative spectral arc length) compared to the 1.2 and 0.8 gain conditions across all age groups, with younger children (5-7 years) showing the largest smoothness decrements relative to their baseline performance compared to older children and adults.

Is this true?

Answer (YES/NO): NO